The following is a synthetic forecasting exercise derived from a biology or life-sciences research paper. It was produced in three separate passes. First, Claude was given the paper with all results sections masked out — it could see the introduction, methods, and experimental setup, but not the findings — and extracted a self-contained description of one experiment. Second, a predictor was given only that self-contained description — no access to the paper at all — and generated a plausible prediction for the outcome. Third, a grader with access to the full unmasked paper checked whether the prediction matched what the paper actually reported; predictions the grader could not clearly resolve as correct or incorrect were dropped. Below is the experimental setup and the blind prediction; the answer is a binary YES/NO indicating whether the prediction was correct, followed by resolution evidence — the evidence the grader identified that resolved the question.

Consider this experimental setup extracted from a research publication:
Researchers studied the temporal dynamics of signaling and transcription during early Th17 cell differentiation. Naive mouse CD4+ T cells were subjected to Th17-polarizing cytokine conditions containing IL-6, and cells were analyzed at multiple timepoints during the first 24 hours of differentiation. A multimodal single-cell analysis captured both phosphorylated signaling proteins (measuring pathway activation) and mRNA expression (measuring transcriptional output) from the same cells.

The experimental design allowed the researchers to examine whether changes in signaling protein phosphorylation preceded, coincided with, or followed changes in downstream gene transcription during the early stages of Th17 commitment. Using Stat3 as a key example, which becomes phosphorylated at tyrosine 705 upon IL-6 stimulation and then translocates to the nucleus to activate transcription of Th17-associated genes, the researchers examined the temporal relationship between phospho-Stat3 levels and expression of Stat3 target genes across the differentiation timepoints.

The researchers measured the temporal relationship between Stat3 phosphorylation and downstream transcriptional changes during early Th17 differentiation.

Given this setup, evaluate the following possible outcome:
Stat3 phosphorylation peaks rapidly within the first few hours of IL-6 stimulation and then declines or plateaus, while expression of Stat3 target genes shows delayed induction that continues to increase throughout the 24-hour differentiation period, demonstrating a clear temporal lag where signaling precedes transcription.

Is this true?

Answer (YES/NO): YES